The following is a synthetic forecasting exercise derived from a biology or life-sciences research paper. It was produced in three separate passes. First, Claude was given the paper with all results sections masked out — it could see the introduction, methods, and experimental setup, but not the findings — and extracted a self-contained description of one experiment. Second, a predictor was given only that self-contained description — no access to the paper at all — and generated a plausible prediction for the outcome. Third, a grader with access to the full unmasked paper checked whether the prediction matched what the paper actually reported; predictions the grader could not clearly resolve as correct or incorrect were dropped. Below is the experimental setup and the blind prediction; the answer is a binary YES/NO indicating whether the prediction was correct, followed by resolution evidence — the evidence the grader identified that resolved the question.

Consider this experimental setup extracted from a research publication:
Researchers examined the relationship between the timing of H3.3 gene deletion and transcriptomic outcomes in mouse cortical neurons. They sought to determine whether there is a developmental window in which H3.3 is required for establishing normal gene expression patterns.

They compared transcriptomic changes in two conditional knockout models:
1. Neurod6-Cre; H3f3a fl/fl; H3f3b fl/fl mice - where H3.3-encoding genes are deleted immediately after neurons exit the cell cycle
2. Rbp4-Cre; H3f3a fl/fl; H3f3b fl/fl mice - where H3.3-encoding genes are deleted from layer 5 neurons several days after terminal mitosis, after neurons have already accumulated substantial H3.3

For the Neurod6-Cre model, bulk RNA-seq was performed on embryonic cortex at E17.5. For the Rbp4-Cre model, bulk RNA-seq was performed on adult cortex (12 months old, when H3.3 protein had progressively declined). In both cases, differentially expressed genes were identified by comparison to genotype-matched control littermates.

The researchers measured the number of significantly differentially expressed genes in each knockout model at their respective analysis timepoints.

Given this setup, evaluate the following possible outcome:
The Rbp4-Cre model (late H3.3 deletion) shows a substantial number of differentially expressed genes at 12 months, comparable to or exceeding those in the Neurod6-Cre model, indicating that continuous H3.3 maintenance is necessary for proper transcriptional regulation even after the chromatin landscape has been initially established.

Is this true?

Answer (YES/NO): NO